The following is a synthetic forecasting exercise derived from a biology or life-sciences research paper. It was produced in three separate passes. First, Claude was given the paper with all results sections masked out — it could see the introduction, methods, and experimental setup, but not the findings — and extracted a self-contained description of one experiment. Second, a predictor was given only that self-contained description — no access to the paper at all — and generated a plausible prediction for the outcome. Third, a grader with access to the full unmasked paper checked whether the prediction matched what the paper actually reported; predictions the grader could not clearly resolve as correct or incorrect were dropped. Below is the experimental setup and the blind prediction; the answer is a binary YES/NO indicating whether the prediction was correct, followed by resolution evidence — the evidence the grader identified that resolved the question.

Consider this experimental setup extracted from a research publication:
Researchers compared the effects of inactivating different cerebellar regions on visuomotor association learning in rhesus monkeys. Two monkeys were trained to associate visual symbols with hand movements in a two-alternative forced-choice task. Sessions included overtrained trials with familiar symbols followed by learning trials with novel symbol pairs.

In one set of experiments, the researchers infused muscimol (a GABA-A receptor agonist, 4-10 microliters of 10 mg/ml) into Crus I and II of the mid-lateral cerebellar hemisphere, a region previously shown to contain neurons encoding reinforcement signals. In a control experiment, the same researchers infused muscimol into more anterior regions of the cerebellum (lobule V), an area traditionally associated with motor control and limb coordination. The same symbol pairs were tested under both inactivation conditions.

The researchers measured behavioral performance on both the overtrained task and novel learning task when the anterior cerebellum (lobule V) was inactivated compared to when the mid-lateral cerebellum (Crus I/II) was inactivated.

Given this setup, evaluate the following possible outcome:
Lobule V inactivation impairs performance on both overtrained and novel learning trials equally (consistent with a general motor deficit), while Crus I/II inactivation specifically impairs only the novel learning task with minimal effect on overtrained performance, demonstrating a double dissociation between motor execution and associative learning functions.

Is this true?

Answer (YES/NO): NO